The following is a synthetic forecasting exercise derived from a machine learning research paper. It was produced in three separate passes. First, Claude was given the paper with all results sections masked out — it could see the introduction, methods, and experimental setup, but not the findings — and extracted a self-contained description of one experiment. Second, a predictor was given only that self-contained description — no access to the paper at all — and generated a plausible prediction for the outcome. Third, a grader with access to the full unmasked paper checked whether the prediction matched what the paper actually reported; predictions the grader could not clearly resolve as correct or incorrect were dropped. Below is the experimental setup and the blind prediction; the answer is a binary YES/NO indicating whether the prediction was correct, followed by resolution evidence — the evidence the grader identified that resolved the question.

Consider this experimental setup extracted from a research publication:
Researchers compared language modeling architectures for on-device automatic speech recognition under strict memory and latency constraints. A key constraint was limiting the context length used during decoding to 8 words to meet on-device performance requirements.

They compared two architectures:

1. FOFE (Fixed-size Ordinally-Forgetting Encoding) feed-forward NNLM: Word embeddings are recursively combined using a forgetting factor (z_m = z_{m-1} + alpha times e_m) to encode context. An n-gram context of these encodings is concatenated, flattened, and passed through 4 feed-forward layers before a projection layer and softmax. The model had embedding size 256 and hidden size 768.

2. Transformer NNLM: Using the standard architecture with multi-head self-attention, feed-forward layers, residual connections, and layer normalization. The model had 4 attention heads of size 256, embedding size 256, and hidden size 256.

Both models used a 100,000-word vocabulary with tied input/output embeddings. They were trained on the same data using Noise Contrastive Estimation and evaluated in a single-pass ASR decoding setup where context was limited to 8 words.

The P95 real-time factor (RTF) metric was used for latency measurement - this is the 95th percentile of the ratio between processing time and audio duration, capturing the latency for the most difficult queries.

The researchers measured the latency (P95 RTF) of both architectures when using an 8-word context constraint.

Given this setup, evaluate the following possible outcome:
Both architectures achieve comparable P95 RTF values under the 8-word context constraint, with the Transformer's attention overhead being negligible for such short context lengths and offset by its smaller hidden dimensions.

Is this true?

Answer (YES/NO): NO